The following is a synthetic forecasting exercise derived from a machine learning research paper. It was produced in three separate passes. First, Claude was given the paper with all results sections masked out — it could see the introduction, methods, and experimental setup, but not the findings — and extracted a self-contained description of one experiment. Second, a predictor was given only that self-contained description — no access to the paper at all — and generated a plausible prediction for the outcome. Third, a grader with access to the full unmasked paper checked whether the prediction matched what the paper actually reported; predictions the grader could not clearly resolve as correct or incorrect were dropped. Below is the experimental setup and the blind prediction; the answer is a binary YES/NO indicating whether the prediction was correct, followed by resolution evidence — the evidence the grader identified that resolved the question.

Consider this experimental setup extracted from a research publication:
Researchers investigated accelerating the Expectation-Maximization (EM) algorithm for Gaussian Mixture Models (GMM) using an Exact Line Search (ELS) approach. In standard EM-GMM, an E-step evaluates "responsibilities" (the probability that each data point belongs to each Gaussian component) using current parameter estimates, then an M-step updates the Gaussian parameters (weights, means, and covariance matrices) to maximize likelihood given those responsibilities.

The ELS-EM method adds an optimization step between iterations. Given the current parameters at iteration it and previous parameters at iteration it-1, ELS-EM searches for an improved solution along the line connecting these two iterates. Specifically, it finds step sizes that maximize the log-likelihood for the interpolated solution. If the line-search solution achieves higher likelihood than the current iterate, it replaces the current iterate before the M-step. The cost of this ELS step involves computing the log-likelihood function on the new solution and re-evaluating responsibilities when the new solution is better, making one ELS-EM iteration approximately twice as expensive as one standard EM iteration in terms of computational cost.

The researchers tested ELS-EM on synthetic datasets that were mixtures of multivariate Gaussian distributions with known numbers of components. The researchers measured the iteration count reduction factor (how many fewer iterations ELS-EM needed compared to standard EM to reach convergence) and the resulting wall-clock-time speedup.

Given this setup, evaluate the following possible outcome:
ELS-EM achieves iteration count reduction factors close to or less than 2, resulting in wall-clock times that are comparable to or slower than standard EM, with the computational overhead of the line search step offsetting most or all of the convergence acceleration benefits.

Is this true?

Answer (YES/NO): YES